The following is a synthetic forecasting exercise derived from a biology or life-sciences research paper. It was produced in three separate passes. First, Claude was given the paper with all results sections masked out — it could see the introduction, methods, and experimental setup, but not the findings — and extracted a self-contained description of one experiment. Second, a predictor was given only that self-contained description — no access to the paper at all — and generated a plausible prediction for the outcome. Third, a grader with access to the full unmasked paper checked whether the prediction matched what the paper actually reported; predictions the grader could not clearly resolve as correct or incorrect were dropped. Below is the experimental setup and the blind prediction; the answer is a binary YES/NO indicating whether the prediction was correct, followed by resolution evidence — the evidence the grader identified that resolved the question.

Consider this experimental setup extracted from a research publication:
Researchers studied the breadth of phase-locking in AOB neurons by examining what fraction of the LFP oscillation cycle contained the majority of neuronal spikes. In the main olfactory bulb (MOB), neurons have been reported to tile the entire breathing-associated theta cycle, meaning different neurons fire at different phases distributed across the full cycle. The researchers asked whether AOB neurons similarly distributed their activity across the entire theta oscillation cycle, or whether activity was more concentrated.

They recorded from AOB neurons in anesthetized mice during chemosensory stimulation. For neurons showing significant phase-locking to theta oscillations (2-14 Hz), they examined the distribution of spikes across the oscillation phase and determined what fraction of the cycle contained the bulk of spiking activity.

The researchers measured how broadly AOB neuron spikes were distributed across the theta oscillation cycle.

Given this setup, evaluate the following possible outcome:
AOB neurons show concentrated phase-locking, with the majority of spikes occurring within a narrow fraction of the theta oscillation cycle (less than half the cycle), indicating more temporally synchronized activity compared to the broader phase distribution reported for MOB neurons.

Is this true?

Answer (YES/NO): YES